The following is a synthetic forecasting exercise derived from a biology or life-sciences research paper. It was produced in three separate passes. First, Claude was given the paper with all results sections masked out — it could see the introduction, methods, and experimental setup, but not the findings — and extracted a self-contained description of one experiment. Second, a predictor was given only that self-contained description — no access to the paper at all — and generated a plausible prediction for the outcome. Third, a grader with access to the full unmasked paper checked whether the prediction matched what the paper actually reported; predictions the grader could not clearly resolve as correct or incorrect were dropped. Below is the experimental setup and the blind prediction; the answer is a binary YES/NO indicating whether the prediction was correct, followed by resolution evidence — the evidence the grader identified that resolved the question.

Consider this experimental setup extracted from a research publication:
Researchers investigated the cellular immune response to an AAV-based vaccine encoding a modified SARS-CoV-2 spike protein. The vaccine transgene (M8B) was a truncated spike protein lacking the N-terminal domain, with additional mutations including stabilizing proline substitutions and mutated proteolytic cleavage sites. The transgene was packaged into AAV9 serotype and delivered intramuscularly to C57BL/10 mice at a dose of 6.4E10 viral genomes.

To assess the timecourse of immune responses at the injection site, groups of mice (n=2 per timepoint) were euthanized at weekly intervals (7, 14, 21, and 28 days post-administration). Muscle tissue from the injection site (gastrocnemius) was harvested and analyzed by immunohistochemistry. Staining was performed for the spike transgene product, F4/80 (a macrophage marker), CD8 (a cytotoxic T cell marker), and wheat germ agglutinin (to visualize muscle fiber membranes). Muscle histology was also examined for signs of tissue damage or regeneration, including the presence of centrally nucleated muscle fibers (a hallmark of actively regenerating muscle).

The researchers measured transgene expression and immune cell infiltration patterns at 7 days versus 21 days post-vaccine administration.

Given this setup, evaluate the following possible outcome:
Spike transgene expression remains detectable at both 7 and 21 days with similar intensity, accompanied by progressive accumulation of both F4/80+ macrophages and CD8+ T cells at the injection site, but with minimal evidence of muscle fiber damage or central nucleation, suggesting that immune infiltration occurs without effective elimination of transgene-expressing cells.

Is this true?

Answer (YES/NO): NO